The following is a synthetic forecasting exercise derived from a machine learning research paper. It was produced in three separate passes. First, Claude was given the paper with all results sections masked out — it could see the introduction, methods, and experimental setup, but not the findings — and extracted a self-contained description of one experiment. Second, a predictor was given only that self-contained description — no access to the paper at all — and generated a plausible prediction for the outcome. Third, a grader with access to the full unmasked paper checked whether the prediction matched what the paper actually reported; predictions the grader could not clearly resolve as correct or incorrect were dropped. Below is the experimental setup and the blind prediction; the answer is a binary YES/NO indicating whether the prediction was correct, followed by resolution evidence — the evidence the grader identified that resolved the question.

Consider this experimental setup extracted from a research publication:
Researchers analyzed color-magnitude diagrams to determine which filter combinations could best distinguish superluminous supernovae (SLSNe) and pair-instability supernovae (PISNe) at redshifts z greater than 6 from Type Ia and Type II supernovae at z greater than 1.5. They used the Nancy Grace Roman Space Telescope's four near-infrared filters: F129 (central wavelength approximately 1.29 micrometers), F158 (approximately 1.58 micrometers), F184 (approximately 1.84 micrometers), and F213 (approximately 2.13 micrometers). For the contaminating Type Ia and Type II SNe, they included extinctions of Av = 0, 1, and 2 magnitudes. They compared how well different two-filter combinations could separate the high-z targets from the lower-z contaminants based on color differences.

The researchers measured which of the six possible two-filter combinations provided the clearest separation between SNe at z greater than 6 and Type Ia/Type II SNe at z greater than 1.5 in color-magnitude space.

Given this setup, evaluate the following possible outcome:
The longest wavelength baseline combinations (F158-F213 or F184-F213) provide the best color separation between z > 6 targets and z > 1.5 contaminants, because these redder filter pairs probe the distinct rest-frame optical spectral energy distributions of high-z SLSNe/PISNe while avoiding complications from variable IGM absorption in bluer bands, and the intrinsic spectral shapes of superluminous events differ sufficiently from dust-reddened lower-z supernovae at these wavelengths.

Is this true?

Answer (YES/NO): NO